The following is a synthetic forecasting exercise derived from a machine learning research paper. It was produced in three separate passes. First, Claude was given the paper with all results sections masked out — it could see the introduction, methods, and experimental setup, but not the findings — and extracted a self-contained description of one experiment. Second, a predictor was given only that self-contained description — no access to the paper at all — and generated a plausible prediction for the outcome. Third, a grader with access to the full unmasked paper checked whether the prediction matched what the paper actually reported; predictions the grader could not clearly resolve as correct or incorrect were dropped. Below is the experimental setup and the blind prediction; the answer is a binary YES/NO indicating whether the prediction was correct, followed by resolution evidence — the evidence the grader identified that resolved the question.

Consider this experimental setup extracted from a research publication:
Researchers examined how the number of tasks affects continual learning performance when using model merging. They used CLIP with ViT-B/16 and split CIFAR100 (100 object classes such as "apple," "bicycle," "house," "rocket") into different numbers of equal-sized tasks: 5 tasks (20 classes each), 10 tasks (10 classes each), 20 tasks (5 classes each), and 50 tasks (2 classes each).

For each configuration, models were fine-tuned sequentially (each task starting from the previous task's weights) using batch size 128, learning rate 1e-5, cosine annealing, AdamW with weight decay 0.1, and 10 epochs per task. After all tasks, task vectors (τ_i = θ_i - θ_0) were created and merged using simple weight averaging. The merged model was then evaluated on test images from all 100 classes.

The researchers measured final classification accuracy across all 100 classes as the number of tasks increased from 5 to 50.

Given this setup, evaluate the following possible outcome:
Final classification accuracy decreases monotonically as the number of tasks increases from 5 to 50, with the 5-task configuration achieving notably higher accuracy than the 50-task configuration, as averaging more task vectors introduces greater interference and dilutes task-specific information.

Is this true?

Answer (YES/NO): YES